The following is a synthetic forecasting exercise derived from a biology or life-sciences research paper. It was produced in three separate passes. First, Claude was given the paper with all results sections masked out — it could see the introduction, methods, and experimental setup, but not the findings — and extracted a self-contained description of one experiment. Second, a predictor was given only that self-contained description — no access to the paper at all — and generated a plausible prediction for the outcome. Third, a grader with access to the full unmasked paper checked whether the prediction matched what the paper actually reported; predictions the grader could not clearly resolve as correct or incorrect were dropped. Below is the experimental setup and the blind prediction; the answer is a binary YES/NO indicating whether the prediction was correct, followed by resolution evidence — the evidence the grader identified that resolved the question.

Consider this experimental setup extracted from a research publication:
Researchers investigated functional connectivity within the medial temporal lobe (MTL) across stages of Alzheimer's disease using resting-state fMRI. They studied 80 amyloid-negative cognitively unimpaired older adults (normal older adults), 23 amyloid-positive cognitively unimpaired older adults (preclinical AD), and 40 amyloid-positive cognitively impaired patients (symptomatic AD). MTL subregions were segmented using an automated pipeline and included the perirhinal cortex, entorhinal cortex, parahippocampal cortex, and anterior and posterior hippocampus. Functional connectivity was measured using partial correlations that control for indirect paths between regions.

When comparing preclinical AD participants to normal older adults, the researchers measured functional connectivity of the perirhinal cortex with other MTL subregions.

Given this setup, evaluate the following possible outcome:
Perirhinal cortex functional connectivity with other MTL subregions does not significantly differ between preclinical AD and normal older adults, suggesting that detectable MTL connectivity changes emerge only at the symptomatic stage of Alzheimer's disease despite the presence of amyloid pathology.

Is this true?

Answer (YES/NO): NO